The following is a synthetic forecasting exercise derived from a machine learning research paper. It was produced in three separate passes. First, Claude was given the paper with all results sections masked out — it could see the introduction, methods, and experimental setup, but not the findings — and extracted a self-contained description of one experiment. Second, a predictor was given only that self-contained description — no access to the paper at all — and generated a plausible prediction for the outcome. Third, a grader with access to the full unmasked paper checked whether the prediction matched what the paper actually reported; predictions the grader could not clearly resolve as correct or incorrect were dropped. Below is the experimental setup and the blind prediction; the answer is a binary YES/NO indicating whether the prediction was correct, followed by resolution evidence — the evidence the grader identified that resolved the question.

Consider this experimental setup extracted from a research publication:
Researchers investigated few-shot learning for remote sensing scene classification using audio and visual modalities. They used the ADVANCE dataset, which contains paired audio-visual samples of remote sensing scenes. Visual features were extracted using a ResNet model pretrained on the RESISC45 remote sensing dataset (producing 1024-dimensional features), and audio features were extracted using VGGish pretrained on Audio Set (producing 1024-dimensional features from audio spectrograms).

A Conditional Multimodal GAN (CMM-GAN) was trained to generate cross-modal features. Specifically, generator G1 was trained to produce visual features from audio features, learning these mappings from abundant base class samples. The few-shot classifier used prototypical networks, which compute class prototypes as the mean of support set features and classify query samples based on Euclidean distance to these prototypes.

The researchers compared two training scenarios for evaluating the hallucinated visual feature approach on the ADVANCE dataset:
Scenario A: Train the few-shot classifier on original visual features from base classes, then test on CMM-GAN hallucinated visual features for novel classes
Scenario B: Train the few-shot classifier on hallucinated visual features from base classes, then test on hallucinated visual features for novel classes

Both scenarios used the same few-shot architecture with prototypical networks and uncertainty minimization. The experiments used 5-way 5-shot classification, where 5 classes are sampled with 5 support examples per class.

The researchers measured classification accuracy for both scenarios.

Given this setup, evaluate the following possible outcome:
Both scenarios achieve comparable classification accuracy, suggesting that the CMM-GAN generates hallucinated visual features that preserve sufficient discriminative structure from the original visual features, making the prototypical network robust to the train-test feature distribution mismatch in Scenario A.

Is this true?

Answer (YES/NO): NO